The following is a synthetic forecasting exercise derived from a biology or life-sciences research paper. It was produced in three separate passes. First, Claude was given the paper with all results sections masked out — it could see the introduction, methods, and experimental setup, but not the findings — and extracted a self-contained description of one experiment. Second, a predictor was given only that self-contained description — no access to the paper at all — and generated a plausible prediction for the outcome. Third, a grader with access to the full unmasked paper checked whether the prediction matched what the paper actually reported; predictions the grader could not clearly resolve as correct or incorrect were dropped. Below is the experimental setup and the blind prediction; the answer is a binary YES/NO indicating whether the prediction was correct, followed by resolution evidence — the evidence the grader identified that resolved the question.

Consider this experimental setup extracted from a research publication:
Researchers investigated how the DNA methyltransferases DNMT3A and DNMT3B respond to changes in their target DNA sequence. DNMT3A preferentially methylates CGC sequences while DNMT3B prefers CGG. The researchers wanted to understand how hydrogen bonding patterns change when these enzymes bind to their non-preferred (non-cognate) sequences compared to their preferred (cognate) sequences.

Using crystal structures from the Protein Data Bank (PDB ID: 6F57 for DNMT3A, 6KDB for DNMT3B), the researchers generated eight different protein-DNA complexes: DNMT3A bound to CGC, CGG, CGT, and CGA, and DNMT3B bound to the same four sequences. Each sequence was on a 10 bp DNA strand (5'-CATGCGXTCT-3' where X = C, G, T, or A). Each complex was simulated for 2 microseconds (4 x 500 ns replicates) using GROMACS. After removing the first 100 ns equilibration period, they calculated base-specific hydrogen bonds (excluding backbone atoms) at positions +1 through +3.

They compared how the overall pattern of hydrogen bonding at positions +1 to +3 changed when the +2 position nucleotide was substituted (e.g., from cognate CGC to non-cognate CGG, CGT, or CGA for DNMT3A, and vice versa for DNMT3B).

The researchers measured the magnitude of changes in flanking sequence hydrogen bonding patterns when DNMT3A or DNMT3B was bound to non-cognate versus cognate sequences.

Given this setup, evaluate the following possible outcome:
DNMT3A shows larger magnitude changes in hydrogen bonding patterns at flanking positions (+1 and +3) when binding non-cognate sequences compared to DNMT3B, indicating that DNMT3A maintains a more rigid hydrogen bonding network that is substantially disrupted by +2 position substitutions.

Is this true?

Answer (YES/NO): YES